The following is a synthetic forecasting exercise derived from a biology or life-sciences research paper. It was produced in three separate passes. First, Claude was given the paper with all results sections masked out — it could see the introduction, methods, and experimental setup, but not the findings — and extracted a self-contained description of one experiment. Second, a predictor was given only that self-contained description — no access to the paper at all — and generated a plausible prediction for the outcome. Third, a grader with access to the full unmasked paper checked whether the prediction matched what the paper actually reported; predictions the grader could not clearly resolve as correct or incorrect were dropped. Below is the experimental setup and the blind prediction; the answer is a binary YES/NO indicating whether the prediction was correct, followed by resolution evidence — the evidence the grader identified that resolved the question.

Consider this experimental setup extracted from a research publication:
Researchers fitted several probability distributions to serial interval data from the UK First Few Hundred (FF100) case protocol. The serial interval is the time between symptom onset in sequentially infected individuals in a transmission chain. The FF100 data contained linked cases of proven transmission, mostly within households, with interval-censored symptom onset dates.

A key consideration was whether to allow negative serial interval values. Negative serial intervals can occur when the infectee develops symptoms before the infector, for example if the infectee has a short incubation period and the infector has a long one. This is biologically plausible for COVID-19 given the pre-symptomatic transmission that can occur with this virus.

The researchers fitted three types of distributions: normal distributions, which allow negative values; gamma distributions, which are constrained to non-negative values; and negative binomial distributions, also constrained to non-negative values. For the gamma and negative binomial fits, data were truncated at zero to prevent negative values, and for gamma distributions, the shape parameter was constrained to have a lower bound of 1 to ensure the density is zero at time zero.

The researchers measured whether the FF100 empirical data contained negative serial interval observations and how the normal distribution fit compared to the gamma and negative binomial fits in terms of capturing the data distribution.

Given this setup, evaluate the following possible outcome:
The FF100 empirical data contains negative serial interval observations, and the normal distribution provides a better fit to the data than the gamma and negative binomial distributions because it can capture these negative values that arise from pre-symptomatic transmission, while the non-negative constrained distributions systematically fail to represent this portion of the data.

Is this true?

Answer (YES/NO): YES